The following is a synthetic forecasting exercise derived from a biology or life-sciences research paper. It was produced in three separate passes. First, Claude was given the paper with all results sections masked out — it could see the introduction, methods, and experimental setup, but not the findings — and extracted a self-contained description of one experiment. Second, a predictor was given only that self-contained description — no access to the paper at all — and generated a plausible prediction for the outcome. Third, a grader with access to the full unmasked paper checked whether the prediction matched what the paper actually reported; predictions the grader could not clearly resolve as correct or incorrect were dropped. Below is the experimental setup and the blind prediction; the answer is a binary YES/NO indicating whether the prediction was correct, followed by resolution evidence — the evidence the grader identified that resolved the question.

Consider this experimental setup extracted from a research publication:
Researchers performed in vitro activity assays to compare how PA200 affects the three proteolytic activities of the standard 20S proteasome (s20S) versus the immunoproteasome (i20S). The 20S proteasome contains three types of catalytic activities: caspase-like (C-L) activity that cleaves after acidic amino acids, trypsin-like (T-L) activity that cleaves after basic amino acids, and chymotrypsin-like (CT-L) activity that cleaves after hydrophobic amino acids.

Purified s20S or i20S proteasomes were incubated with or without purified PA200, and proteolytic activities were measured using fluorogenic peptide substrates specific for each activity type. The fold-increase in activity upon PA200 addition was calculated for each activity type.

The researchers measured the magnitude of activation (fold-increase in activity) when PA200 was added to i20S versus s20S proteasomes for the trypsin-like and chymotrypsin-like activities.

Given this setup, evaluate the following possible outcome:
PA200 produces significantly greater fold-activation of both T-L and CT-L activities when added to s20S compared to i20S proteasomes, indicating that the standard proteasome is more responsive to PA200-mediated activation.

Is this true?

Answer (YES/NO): NO